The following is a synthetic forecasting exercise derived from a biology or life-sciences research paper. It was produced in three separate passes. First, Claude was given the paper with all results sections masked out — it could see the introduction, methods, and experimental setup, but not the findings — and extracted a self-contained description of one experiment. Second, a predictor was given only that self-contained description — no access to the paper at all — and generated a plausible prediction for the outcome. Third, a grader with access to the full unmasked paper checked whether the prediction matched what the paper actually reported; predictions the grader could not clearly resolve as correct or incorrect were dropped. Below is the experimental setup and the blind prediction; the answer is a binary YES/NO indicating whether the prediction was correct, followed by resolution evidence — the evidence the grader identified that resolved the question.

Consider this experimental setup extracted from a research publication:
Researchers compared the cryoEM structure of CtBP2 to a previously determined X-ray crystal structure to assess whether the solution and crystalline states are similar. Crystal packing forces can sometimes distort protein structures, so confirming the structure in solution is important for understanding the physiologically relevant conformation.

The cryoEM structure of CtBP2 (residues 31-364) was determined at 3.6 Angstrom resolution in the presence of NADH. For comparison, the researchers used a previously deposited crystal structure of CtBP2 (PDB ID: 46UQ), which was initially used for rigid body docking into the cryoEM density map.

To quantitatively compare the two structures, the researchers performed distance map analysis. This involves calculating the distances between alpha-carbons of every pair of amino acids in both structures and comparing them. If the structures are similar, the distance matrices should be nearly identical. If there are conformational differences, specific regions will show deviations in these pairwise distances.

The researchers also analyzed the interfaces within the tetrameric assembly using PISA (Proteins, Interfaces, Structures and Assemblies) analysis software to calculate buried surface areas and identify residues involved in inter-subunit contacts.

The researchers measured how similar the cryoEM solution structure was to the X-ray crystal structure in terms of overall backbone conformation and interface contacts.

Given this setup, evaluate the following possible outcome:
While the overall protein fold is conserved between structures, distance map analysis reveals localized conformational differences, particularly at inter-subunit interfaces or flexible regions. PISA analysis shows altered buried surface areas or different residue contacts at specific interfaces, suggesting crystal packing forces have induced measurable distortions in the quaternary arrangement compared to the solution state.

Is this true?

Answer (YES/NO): NO